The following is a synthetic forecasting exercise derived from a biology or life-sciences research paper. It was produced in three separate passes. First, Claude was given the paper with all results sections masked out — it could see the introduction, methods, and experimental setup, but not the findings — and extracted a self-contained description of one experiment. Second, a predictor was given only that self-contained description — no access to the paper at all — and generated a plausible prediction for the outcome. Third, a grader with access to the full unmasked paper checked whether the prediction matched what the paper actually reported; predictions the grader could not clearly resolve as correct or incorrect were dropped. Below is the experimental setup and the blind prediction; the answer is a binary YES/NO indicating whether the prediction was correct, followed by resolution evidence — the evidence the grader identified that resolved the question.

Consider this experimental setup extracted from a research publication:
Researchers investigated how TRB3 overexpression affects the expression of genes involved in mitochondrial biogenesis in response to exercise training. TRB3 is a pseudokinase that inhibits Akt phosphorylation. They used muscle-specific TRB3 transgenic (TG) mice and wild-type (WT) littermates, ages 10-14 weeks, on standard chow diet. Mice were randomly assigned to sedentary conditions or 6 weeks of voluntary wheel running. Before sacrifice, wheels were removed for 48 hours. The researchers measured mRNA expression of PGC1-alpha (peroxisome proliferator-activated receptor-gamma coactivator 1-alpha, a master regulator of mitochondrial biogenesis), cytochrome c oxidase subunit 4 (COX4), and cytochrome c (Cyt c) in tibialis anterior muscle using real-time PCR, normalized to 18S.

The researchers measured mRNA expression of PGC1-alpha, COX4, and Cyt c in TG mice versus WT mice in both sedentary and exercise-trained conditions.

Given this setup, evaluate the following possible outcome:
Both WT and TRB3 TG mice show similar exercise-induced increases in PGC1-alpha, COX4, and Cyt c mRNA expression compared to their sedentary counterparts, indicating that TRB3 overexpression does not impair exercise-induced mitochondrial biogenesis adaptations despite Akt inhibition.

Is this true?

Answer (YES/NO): NO